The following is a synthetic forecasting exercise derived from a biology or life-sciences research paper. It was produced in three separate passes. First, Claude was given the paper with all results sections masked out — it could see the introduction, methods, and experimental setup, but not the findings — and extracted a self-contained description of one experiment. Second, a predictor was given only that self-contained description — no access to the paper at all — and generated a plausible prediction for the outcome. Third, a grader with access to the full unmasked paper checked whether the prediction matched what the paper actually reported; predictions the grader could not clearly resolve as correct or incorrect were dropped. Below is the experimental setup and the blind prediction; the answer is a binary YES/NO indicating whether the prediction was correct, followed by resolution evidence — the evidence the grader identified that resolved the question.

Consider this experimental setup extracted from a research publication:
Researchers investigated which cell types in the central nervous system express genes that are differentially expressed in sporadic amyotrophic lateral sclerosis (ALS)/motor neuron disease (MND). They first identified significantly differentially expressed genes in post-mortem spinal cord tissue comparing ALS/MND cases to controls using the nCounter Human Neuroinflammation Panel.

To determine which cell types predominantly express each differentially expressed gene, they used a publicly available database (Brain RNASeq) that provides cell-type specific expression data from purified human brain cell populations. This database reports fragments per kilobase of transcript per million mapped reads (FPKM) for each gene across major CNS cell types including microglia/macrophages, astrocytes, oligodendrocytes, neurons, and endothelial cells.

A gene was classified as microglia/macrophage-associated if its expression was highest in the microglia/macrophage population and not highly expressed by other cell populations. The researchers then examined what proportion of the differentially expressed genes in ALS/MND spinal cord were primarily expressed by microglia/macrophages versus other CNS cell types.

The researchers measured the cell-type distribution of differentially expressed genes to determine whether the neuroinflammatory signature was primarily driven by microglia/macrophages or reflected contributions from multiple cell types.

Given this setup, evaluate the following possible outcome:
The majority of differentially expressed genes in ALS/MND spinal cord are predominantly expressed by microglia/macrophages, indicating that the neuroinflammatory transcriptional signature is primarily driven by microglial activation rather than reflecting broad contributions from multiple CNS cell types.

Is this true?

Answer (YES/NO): YES